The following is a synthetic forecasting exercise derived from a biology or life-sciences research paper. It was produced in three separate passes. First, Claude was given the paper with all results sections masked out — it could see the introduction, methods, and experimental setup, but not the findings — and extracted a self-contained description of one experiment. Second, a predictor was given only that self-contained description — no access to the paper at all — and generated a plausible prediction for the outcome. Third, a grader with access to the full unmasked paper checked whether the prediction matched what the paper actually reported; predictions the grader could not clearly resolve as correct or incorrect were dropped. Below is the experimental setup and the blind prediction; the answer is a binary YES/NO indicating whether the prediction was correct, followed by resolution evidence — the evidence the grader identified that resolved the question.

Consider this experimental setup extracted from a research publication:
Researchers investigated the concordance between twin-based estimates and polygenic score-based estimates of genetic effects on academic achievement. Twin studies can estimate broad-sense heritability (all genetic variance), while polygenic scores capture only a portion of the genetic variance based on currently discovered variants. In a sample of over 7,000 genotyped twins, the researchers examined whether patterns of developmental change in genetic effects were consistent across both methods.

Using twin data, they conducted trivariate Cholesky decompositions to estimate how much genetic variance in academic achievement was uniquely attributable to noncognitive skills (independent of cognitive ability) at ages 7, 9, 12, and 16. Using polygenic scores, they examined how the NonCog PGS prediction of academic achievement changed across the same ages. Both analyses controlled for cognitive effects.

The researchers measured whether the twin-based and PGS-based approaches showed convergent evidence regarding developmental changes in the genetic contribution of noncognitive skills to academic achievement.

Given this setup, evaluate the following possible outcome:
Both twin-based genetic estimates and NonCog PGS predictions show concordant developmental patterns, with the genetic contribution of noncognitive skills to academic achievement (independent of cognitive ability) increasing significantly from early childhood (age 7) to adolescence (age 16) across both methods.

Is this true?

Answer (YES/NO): YES